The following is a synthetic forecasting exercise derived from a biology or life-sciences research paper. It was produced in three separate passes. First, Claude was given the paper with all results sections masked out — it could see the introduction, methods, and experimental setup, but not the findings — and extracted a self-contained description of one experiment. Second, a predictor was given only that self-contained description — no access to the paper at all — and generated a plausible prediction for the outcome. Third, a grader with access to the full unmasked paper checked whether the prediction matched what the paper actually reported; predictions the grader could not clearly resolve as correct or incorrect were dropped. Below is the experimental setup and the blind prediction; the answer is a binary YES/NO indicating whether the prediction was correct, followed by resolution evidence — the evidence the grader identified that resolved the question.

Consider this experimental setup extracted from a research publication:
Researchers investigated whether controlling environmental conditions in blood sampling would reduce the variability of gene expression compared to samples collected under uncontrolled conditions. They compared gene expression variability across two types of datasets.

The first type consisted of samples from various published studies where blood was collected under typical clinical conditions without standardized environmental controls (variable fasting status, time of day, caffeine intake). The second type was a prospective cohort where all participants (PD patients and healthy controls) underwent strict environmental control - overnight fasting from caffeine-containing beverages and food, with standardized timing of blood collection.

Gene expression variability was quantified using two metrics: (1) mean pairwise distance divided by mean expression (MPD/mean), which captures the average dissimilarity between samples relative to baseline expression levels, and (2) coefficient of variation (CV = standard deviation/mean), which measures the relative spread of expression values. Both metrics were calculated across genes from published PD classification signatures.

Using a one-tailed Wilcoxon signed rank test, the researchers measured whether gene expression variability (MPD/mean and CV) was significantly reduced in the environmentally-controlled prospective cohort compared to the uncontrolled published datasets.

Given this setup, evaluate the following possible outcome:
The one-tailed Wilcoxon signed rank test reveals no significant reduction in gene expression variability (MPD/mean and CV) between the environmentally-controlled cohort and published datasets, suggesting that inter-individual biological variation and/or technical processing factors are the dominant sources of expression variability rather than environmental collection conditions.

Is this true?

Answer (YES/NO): YES